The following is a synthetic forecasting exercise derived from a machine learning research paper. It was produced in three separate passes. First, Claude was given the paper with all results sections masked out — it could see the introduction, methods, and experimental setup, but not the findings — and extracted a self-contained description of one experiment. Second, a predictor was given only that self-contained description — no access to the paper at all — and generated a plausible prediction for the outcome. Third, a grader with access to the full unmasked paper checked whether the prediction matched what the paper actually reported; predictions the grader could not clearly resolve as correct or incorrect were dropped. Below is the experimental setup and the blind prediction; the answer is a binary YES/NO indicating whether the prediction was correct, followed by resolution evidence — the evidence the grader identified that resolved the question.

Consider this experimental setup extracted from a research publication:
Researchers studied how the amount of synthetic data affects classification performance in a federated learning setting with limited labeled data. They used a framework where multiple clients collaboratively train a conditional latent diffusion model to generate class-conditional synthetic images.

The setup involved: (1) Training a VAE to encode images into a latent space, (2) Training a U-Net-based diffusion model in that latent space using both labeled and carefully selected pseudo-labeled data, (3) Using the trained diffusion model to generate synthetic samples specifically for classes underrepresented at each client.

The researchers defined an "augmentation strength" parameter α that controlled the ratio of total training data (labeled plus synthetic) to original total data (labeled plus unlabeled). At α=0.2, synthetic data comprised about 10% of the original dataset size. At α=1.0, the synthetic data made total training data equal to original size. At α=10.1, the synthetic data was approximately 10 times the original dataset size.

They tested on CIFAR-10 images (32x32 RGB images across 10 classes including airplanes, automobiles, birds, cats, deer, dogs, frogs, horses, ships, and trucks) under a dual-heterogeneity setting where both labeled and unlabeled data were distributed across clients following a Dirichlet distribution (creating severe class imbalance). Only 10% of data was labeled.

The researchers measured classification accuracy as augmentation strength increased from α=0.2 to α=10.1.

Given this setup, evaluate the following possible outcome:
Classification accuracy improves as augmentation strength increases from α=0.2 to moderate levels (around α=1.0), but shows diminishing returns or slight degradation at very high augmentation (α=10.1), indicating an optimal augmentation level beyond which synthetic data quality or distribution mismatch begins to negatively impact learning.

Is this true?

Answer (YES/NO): NO